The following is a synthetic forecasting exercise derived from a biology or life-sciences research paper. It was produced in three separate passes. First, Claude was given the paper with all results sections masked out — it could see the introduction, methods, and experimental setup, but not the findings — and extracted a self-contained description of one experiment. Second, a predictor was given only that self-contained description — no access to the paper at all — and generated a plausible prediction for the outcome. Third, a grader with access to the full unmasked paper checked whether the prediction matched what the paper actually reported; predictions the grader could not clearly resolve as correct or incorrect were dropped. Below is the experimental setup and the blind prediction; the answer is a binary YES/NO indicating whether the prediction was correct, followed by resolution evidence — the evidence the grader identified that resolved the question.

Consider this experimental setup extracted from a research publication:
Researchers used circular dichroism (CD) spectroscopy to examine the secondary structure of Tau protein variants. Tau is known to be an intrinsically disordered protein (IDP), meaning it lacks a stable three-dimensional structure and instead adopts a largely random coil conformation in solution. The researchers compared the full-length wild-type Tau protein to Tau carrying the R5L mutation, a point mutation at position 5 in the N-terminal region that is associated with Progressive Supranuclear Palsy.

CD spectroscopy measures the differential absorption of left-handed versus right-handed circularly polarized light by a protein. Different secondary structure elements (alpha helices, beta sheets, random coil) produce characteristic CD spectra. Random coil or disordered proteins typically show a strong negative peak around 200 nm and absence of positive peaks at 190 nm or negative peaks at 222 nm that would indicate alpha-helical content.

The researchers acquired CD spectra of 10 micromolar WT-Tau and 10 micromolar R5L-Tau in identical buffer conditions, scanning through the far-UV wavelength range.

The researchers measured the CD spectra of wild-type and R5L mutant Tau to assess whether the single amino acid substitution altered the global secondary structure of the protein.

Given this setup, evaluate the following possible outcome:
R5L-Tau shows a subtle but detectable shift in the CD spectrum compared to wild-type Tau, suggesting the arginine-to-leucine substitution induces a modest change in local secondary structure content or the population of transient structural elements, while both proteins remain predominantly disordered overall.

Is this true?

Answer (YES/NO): NO